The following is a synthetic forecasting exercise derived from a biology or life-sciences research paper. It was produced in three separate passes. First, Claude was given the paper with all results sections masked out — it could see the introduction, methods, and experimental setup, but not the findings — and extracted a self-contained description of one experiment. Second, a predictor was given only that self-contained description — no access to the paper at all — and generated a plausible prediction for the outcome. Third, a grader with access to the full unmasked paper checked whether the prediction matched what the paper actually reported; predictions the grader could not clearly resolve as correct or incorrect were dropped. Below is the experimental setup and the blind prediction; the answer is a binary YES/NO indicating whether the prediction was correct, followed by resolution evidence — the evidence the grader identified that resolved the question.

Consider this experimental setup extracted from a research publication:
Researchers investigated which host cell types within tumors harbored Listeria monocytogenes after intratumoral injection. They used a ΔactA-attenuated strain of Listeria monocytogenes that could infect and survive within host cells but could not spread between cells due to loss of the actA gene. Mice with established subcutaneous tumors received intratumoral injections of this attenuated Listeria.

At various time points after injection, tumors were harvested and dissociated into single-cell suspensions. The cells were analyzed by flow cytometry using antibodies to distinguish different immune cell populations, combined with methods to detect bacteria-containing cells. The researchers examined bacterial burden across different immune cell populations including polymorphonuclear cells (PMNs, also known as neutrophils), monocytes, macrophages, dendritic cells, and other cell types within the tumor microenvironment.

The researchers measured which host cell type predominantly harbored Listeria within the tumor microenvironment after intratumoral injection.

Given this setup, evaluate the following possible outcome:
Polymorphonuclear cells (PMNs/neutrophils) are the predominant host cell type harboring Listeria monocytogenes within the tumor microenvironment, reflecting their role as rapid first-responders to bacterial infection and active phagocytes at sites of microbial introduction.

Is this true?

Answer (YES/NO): YES